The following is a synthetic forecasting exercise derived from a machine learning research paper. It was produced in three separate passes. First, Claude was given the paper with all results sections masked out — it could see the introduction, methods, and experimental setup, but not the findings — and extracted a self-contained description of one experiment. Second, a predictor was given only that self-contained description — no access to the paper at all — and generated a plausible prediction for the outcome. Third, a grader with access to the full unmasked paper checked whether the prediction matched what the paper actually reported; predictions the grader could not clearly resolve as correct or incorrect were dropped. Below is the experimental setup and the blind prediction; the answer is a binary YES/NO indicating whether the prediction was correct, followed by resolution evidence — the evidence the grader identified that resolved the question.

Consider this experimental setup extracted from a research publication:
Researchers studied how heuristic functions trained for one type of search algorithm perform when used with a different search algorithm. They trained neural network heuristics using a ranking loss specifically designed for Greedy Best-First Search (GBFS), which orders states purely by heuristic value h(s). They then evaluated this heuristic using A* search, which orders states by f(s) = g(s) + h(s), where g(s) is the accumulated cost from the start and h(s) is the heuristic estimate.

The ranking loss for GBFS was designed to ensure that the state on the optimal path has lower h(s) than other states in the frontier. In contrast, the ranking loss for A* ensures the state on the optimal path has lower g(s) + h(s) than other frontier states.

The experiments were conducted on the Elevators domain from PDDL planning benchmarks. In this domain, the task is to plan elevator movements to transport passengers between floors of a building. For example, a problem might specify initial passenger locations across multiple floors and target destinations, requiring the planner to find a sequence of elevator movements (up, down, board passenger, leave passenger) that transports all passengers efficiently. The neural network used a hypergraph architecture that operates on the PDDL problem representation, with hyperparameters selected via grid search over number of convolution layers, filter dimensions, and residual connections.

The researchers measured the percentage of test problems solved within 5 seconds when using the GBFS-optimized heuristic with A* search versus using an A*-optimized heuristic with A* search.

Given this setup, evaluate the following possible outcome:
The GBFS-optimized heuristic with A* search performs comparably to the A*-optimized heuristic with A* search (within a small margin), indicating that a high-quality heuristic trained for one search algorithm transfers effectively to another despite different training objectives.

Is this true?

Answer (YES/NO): NO